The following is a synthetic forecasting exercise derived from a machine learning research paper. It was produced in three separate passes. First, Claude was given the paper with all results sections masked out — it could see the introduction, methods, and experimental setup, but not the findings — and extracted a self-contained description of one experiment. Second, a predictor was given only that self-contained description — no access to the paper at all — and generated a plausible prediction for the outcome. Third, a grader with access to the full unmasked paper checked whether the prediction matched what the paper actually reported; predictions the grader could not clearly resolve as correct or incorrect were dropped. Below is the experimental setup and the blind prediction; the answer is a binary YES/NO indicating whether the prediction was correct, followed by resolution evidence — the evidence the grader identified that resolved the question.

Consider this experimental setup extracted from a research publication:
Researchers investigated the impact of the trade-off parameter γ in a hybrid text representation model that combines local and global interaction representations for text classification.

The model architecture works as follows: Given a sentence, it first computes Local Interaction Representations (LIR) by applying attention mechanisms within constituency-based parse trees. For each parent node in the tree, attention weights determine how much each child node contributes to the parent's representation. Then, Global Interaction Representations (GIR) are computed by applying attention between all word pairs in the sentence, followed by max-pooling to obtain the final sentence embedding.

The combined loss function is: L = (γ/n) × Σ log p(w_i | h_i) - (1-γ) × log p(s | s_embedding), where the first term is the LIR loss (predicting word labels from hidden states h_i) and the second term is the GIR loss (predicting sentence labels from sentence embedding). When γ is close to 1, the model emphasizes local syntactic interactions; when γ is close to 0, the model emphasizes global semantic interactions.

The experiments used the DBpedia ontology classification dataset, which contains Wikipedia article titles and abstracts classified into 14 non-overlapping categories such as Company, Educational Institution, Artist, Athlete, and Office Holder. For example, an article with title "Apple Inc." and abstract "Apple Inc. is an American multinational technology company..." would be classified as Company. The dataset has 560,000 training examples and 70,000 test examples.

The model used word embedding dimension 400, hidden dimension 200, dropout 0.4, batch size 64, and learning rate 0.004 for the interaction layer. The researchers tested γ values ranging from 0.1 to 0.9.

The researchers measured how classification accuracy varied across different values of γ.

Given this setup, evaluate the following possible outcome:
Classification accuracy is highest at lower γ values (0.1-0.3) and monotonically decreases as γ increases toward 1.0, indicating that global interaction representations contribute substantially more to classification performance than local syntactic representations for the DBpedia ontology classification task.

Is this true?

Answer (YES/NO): NO